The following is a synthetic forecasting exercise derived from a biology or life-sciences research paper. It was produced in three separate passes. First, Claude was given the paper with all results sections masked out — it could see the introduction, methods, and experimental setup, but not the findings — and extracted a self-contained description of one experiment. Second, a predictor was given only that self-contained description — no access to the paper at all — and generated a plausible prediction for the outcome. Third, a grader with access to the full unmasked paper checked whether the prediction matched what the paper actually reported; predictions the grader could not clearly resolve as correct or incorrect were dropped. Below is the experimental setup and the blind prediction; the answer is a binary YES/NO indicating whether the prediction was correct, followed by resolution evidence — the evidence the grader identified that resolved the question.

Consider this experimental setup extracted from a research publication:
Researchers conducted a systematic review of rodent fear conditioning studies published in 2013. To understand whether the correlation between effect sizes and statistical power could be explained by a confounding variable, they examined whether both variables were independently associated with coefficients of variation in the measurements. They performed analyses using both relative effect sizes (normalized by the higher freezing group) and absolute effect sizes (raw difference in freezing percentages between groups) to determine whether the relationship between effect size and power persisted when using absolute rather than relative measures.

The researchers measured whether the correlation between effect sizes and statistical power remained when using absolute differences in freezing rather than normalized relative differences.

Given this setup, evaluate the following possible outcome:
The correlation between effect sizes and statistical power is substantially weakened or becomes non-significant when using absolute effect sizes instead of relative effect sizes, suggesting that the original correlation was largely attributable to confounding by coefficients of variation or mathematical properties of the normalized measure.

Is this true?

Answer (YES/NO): NO